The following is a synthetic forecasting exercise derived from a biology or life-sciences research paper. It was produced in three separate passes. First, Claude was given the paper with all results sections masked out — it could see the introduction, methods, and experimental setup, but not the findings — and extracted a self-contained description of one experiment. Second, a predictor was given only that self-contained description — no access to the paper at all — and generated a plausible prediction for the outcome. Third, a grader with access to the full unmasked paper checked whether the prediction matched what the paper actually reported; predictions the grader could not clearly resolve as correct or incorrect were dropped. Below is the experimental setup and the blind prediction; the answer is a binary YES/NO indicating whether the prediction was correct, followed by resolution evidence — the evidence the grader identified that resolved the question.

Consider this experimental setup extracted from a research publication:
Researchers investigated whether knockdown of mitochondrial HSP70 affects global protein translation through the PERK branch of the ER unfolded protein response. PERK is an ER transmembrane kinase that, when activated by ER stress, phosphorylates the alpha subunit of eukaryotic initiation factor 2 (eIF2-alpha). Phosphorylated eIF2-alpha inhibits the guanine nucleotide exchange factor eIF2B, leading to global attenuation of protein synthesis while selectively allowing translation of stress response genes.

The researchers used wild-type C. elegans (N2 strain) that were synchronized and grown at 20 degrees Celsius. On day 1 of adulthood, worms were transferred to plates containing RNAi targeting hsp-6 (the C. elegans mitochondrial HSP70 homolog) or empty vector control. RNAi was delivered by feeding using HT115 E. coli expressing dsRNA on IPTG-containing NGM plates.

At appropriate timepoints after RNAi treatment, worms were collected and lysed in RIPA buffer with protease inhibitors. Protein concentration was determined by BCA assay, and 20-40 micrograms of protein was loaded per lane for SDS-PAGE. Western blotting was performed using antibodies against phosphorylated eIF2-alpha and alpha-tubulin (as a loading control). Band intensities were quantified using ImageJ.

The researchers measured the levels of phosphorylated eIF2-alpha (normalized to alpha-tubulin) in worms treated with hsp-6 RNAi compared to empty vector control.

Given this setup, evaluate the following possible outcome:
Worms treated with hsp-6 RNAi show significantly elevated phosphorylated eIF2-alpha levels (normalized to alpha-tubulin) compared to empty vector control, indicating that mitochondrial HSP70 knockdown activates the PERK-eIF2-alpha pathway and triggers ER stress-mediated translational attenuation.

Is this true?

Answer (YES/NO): YES